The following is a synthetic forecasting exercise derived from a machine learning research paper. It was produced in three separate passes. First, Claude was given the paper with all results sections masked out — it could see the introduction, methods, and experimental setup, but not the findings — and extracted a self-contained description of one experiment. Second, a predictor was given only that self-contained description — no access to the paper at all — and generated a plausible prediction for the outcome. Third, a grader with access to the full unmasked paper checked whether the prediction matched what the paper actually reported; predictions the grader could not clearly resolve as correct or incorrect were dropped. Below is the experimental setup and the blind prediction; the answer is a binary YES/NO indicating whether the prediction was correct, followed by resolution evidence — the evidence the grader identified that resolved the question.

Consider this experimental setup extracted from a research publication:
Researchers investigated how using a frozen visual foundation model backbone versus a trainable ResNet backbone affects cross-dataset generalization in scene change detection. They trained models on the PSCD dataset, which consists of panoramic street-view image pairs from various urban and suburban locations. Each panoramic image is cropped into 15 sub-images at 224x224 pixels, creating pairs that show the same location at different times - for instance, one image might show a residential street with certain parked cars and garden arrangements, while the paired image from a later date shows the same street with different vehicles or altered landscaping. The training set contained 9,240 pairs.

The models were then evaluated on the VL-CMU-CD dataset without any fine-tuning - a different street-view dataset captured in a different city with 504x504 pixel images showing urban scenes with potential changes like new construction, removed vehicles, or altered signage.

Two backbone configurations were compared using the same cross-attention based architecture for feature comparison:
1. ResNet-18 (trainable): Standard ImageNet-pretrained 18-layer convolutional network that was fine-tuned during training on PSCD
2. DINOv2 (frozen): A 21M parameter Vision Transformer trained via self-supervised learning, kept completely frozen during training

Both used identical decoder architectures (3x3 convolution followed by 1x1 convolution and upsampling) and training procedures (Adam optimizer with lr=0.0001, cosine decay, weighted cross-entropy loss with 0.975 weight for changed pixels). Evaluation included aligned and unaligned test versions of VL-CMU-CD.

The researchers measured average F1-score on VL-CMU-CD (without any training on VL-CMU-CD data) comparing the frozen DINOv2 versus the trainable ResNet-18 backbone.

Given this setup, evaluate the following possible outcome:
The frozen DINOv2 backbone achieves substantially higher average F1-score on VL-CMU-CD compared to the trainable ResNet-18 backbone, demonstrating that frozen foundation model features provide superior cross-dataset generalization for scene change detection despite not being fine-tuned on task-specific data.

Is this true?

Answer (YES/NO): YES